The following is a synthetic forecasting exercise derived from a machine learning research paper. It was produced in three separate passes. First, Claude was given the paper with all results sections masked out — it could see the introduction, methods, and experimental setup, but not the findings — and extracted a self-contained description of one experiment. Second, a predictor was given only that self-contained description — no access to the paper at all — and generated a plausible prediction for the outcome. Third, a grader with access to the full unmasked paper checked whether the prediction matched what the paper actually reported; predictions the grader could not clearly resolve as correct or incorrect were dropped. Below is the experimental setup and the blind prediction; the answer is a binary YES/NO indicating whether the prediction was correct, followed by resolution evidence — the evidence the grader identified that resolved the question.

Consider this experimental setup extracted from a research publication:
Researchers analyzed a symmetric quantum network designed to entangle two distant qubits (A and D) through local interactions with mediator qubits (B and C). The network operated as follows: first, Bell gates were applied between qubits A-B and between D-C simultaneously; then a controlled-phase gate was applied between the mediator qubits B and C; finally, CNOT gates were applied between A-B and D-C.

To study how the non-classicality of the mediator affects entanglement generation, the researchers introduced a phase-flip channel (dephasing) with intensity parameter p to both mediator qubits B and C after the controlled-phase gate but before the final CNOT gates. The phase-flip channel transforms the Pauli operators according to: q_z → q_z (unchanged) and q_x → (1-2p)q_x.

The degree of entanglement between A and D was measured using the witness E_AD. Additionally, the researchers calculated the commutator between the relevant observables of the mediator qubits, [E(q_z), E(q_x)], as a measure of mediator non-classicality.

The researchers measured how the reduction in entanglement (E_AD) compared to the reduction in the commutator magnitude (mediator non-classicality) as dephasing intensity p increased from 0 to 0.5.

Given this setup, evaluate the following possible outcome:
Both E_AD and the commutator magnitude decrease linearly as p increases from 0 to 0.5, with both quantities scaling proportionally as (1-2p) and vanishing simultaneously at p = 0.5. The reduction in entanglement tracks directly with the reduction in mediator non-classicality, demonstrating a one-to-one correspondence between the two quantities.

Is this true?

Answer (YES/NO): YES